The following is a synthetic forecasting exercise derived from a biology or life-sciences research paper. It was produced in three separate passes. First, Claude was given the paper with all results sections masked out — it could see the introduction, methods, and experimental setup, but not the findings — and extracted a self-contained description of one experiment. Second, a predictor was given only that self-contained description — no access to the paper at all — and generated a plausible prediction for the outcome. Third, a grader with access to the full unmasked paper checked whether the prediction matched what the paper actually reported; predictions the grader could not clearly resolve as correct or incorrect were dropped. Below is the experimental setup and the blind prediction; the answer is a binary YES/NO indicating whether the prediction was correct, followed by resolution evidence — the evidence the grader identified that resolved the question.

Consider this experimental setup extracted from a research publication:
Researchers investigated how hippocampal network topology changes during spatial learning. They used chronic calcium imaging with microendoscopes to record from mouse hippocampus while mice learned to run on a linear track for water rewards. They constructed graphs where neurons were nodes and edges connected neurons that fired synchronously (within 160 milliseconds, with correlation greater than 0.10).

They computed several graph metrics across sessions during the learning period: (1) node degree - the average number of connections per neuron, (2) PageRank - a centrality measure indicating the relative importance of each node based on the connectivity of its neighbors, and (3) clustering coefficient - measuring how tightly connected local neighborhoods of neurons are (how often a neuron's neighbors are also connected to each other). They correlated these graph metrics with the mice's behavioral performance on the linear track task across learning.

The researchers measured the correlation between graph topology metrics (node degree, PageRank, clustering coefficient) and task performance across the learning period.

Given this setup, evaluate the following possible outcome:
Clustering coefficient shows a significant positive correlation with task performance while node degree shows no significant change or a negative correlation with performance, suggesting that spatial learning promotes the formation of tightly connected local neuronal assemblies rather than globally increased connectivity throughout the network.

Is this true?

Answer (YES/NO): NO